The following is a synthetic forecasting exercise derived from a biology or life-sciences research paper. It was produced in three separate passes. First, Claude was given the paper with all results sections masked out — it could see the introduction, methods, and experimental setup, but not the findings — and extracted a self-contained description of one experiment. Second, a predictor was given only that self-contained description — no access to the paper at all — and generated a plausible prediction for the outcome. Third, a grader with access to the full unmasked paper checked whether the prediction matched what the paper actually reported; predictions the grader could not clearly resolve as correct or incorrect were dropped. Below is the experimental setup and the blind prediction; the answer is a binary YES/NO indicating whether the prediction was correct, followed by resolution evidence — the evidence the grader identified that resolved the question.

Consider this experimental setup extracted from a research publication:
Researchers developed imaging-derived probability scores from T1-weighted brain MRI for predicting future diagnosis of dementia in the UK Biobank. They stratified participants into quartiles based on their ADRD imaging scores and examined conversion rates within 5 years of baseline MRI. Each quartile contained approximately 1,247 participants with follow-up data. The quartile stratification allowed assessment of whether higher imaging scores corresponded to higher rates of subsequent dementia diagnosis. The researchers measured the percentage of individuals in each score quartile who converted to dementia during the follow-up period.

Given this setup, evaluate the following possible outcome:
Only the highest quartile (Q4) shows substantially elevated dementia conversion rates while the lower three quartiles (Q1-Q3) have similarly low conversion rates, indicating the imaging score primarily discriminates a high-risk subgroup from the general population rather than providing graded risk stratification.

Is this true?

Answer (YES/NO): NO